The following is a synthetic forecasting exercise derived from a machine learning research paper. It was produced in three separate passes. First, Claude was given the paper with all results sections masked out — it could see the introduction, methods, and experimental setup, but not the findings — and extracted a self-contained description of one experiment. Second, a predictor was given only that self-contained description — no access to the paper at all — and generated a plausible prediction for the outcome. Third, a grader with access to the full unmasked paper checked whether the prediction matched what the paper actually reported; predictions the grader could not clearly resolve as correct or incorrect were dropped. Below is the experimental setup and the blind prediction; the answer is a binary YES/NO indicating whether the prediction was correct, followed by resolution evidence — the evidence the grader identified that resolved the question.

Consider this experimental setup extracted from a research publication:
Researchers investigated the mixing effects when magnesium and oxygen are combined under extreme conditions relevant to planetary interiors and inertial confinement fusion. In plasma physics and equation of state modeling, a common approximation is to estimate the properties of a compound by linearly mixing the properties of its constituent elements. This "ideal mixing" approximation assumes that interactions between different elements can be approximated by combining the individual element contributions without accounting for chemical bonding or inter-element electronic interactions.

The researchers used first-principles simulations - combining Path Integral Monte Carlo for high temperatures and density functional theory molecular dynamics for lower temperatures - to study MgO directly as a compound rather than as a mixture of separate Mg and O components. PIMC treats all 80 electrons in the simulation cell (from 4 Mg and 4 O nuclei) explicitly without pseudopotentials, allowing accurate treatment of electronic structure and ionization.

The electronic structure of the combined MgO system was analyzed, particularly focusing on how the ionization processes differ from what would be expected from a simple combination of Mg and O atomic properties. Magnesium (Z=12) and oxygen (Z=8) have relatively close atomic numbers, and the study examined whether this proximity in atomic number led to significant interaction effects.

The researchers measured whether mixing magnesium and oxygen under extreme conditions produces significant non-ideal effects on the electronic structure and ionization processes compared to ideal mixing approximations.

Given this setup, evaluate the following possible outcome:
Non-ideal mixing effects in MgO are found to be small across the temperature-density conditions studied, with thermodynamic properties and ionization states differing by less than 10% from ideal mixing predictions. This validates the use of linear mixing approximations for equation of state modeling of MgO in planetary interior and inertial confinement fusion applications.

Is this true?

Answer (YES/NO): NO